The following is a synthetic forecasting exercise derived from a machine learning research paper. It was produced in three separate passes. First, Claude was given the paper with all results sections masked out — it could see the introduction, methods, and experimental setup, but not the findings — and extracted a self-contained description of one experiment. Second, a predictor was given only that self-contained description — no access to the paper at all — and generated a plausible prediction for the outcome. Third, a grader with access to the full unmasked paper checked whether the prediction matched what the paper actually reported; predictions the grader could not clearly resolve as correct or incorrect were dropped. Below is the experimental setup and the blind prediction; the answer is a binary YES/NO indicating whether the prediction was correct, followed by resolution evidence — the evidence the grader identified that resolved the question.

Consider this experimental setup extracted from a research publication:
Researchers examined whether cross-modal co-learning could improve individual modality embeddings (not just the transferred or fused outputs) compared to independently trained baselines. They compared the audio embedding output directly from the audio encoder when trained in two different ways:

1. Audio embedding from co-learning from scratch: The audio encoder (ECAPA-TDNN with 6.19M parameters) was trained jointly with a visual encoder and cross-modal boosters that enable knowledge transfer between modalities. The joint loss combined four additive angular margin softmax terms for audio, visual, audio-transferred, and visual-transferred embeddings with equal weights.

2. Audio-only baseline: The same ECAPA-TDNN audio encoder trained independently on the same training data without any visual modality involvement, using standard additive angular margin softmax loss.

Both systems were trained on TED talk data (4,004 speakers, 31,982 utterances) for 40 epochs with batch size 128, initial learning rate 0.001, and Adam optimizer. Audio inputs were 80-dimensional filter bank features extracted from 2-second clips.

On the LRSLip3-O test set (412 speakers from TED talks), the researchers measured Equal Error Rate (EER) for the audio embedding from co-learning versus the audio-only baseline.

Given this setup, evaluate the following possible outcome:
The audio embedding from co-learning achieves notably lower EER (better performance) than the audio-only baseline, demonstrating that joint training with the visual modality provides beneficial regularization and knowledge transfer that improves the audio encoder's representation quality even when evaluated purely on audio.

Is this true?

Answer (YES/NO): NO